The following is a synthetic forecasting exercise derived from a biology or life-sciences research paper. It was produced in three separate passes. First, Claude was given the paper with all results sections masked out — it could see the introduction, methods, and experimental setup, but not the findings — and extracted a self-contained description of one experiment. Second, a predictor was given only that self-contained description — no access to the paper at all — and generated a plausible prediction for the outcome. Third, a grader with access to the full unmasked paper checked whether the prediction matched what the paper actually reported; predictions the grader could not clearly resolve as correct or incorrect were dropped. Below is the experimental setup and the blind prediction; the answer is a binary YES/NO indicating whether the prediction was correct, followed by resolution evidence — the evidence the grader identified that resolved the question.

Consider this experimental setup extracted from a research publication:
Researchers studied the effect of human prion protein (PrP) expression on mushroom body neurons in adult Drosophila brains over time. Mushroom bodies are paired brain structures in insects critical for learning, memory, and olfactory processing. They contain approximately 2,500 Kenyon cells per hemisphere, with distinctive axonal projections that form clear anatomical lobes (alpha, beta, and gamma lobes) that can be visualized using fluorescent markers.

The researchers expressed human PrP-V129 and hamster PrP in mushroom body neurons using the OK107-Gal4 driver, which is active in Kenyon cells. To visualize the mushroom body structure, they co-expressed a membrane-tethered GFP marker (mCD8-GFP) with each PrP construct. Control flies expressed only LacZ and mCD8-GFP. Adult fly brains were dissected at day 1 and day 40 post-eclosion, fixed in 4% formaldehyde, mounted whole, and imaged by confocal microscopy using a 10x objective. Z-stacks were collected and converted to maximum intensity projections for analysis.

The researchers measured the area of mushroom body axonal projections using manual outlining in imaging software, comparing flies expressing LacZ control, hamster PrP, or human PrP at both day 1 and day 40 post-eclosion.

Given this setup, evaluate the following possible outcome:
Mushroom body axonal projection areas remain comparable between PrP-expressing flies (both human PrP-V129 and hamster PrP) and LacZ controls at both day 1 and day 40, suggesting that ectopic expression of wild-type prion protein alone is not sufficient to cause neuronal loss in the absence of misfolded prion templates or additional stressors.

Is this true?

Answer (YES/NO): NO